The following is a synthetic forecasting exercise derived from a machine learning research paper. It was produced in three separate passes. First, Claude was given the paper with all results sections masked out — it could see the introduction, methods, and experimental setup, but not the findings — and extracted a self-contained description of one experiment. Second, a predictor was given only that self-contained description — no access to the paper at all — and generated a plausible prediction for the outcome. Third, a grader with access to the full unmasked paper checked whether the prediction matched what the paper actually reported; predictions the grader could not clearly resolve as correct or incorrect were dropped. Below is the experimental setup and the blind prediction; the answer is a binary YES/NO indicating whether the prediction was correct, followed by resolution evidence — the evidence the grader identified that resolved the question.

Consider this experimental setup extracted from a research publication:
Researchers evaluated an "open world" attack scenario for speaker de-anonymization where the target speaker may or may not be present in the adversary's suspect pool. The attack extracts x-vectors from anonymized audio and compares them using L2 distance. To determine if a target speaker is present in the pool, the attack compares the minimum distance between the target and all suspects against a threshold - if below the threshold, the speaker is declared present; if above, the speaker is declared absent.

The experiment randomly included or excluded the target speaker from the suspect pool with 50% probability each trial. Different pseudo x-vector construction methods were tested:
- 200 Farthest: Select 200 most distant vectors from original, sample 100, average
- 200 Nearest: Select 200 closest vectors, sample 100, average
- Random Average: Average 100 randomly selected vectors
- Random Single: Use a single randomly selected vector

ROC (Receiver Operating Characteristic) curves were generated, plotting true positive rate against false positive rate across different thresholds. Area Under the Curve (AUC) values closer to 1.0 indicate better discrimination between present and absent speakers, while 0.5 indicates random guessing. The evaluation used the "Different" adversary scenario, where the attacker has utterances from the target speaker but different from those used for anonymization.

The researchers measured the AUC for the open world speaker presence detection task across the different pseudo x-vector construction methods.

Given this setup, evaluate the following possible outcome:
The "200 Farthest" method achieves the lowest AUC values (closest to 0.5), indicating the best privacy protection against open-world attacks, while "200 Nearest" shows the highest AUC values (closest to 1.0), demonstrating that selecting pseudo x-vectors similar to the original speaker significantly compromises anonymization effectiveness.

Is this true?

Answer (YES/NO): NO